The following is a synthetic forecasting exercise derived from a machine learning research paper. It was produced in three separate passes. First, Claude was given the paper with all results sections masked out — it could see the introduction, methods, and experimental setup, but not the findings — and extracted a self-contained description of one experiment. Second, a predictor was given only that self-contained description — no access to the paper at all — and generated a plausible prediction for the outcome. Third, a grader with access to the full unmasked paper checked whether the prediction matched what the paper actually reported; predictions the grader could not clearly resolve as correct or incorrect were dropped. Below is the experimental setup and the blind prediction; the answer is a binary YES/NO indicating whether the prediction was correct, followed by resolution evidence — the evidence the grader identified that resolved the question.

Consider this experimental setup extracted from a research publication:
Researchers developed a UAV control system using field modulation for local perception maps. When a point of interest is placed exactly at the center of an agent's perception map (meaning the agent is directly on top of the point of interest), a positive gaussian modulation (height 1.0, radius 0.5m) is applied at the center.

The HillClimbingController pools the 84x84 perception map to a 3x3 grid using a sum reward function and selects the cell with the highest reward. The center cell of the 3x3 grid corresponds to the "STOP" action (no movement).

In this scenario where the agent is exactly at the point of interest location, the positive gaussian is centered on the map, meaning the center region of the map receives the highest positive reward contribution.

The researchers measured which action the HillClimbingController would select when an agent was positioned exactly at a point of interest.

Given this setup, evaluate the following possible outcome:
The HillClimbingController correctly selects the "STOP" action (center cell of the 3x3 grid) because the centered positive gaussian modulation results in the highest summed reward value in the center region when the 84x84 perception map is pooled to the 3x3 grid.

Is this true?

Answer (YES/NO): YES